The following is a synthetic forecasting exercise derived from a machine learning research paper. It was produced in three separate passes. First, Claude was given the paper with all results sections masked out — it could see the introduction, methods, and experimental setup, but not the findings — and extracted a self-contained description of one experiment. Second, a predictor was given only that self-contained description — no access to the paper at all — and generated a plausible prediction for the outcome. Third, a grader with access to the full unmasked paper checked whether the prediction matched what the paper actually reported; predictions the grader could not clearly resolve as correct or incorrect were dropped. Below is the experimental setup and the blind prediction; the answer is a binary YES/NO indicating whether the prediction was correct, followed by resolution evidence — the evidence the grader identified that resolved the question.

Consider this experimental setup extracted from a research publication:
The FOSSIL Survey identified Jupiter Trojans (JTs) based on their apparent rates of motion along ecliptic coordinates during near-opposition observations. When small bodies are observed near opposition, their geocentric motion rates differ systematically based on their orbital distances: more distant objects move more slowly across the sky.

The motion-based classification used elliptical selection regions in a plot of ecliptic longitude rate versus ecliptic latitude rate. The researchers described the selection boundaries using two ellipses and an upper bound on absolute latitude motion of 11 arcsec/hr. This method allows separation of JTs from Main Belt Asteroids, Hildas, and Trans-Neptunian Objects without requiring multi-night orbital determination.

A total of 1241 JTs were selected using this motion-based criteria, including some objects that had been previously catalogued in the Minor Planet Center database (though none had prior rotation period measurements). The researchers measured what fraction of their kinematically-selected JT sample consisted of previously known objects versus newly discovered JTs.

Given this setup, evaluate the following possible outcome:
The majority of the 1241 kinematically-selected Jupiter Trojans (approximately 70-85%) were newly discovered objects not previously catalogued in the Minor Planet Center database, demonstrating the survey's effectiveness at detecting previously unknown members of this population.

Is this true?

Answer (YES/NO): NO